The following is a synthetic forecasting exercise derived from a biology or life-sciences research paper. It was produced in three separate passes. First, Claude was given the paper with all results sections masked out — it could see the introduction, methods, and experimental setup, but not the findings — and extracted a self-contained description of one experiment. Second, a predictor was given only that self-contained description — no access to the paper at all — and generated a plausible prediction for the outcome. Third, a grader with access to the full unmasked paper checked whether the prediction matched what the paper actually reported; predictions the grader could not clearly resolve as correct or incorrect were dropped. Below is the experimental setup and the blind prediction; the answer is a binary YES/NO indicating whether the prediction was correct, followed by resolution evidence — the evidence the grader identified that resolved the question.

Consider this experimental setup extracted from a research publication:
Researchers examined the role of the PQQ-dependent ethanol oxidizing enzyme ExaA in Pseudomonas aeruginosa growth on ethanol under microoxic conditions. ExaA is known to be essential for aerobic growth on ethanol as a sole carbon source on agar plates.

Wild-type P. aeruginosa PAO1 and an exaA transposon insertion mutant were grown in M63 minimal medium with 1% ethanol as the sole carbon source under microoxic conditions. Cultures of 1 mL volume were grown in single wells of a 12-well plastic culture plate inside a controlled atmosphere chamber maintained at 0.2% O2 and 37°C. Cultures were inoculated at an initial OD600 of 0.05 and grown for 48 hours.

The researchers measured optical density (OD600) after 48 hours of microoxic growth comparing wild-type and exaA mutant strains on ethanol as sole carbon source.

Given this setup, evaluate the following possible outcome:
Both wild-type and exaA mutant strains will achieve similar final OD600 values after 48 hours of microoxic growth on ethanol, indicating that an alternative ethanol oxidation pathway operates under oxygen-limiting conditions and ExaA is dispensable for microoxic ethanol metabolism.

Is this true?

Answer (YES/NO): NO